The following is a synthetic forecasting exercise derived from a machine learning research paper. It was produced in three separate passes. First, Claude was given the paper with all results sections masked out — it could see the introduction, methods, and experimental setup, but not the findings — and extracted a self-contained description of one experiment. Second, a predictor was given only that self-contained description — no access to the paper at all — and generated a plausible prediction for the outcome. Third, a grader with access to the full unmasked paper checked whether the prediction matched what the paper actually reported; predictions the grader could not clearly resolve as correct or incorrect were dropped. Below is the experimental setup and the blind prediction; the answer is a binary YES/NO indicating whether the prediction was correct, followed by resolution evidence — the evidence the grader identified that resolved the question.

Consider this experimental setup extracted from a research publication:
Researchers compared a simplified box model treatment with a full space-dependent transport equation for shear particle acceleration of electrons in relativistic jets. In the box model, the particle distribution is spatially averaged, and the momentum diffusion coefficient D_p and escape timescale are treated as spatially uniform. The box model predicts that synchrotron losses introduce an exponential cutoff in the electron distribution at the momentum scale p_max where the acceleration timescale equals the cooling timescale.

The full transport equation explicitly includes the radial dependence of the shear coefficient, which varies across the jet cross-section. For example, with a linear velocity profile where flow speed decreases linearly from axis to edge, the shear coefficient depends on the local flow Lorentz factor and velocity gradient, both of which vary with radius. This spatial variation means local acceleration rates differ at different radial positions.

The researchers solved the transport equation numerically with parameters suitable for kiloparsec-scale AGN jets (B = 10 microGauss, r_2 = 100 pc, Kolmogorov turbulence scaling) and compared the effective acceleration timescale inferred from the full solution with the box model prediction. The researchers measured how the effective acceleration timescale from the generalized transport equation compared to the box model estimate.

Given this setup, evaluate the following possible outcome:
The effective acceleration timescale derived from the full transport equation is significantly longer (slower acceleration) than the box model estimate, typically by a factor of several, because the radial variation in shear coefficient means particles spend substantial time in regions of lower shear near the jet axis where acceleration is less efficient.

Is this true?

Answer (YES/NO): NO